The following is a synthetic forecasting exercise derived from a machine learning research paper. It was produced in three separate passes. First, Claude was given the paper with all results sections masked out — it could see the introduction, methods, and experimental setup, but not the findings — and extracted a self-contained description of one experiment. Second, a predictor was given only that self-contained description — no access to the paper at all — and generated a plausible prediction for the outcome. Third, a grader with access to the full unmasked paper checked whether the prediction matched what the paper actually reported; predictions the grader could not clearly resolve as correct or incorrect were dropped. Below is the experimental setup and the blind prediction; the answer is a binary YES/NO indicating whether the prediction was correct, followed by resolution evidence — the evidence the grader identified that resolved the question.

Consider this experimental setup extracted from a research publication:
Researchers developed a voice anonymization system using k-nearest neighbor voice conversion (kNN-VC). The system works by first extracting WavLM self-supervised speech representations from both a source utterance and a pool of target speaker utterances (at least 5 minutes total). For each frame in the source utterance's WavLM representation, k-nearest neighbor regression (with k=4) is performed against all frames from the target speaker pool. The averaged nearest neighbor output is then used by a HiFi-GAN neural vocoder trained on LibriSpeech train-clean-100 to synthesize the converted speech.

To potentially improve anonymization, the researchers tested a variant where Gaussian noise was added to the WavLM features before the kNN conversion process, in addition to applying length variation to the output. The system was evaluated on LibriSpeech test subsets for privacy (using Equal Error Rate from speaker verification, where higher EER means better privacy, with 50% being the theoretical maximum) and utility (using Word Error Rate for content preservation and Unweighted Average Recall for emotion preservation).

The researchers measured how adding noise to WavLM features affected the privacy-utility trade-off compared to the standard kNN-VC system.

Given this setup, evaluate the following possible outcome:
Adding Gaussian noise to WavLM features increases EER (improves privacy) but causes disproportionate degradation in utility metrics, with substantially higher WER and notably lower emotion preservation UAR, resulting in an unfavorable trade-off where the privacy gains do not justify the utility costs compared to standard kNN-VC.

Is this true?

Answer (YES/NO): NO